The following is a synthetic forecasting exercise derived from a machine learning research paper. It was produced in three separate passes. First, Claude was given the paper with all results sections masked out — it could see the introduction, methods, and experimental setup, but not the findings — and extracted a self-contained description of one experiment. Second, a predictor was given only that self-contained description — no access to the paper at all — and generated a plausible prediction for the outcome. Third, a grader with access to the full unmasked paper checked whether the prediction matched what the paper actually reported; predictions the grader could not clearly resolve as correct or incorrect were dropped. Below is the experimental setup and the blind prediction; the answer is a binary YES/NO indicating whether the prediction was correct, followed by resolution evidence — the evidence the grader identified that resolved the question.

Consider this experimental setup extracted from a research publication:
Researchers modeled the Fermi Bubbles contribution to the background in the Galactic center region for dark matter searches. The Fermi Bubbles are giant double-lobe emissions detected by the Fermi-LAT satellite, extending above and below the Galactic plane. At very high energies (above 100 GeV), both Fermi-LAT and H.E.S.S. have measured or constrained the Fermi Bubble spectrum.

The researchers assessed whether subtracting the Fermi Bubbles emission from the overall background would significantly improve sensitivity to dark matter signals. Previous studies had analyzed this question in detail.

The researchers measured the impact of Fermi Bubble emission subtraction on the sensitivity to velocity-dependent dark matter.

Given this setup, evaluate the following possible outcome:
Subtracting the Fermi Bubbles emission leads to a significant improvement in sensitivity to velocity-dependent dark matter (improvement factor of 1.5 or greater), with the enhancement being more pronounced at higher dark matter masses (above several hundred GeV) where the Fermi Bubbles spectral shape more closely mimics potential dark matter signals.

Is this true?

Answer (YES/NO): NO